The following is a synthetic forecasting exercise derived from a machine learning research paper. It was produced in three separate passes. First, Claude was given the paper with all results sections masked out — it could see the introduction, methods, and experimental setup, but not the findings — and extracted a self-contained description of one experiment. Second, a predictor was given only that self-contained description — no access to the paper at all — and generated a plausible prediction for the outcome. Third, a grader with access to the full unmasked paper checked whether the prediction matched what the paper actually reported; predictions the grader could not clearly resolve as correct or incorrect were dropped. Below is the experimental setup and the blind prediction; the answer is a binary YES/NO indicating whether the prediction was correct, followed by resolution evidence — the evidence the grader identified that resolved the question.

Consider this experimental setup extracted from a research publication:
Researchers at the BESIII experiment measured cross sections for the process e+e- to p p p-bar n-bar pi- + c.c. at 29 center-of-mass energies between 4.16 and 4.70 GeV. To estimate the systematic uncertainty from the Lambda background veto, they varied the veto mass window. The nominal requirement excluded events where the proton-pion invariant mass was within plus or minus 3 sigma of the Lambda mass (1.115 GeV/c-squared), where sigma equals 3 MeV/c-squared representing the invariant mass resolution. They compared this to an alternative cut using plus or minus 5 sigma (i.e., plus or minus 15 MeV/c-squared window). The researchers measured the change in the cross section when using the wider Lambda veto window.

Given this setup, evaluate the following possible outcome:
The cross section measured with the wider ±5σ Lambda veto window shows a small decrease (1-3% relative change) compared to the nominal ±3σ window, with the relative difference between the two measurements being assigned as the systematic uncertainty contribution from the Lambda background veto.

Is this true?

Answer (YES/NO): NO